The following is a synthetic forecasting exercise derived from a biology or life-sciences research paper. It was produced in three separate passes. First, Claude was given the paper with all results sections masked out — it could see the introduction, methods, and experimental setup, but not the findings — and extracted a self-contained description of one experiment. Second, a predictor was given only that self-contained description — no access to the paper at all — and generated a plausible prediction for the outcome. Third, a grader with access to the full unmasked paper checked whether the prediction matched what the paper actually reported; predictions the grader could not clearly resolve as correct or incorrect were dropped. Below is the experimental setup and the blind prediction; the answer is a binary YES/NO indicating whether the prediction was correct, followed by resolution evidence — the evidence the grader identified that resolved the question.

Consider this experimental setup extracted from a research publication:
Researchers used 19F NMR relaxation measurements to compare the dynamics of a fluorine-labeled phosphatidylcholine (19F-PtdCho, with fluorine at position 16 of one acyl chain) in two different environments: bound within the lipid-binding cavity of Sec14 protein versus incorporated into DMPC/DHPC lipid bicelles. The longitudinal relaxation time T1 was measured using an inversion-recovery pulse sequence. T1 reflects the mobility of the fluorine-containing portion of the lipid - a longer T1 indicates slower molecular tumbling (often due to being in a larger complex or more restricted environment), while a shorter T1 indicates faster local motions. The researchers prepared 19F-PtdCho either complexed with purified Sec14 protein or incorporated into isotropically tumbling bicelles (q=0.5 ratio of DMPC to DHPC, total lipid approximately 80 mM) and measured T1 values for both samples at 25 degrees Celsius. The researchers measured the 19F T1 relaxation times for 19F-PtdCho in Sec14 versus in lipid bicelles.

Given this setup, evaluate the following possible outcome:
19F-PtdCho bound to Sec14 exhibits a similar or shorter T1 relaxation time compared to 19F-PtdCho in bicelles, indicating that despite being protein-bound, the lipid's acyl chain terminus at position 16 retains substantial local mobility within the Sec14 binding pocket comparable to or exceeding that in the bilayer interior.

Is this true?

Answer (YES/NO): NO